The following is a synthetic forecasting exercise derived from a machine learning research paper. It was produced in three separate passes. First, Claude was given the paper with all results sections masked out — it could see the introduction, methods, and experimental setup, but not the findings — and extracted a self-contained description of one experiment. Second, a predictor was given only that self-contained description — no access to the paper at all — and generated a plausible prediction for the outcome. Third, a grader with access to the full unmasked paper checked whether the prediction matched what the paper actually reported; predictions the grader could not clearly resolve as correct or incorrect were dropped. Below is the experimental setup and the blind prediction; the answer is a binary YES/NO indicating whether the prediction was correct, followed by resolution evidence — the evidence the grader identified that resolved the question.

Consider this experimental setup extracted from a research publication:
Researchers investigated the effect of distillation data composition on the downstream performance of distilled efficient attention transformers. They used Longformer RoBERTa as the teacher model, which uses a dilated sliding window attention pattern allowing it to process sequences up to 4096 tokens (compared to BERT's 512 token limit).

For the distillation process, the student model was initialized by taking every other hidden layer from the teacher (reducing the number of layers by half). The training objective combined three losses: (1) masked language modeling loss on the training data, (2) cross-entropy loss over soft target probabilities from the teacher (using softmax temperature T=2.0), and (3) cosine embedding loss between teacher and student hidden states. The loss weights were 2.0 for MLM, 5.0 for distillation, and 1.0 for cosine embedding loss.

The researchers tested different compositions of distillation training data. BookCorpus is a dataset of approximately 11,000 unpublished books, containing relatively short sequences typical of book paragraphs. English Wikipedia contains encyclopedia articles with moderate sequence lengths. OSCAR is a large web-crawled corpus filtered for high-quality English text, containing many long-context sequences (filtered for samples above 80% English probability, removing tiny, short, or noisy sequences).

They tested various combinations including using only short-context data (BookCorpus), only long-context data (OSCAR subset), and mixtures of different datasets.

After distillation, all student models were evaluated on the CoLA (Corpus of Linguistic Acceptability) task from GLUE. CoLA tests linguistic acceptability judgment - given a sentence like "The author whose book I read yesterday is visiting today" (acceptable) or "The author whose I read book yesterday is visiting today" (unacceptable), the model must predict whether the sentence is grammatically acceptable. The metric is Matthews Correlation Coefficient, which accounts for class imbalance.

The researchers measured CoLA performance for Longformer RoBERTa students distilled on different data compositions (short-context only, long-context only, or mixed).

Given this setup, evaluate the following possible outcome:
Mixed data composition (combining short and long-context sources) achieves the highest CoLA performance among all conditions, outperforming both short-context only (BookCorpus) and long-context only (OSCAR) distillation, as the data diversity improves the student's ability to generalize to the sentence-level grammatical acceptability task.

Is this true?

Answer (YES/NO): YES